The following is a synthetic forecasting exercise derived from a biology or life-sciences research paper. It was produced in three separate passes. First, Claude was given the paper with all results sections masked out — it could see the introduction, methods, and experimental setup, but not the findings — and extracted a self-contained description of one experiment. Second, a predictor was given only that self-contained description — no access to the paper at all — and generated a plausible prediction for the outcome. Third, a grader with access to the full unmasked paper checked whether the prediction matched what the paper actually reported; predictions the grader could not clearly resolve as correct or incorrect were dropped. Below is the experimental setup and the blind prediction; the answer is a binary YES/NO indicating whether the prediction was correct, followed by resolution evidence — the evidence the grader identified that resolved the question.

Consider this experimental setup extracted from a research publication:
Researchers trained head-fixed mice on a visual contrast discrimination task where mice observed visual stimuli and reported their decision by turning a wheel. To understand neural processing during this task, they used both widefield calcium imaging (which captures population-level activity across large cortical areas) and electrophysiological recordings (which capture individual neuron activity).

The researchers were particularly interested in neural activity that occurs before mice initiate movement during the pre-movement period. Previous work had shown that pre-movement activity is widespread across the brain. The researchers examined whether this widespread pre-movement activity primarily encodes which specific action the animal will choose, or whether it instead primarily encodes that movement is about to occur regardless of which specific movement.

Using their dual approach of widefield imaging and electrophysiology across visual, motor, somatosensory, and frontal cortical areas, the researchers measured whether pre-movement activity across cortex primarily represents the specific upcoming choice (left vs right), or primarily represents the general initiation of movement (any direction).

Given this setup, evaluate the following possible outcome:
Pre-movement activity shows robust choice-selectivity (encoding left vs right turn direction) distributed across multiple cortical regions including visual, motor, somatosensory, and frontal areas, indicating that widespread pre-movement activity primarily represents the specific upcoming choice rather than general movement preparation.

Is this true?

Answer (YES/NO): NO